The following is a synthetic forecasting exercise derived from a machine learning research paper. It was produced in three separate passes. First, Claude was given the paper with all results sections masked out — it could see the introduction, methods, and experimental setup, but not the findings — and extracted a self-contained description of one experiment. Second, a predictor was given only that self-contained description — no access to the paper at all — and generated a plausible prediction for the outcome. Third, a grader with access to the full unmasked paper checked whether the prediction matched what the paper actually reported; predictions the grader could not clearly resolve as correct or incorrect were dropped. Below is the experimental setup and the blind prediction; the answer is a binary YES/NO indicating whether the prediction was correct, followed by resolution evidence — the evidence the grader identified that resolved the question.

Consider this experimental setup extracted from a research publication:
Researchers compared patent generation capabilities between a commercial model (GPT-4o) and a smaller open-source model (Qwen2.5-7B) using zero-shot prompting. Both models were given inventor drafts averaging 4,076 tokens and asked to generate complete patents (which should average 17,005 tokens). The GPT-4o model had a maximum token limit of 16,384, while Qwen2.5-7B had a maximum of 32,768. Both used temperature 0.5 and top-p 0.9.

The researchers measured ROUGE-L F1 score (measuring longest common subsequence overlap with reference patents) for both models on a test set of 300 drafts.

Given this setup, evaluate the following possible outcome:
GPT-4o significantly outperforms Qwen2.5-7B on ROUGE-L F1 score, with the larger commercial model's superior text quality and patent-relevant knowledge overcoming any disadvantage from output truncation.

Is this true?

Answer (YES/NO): NO